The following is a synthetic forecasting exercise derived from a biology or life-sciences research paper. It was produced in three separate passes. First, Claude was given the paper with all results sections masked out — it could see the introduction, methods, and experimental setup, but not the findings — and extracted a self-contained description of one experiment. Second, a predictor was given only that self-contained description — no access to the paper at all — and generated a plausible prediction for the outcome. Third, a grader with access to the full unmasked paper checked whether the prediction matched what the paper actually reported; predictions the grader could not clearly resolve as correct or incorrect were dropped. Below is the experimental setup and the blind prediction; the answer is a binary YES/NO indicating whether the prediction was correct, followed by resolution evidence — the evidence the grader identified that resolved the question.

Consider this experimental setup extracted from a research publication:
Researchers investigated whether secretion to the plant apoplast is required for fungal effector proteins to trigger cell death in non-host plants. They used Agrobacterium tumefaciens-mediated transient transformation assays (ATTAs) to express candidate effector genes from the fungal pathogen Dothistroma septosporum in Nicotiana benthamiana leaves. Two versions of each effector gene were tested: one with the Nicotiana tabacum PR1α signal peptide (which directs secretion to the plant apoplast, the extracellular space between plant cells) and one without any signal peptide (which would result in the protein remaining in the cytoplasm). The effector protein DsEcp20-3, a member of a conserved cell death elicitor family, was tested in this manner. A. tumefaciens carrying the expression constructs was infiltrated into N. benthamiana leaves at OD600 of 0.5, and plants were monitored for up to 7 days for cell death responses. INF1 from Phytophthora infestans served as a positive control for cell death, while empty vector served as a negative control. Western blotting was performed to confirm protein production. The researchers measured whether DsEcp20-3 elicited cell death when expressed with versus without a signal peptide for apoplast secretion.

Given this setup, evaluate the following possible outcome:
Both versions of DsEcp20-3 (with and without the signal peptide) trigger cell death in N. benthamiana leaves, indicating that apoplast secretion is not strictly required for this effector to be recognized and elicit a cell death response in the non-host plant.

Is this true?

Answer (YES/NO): NO